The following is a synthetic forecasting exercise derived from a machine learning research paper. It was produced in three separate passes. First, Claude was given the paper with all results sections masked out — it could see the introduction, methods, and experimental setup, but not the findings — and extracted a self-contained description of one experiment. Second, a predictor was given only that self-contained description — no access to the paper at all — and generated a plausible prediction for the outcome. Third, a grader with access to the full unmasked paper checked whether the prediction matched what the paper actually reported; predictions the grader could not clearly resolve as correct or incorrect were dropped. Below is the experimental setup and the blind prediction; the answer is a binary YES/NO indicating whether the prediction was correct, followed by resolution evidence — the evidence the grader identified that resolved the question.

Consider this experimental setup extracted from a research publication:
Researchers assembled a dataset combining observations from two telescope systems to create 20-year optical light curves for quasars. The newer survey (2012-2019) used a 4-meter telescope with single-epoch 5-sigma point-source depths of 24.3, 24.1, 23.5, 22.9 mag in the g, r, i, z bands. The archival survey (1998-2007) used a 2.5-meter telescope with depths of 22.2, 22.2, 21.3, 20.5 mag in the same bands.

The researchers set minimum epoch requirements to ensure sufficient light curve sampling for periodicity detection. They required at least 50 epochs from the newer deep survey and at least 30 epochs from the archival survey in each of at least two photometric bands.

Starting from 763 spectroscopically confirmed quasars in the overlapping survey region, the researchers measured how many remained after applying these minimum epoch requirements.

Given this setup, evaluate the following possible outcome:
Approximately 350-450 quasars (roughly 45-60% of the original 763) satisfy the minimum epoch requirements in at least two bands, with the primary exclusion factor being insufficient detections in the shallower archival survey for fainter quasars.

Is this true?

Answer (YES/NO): NO